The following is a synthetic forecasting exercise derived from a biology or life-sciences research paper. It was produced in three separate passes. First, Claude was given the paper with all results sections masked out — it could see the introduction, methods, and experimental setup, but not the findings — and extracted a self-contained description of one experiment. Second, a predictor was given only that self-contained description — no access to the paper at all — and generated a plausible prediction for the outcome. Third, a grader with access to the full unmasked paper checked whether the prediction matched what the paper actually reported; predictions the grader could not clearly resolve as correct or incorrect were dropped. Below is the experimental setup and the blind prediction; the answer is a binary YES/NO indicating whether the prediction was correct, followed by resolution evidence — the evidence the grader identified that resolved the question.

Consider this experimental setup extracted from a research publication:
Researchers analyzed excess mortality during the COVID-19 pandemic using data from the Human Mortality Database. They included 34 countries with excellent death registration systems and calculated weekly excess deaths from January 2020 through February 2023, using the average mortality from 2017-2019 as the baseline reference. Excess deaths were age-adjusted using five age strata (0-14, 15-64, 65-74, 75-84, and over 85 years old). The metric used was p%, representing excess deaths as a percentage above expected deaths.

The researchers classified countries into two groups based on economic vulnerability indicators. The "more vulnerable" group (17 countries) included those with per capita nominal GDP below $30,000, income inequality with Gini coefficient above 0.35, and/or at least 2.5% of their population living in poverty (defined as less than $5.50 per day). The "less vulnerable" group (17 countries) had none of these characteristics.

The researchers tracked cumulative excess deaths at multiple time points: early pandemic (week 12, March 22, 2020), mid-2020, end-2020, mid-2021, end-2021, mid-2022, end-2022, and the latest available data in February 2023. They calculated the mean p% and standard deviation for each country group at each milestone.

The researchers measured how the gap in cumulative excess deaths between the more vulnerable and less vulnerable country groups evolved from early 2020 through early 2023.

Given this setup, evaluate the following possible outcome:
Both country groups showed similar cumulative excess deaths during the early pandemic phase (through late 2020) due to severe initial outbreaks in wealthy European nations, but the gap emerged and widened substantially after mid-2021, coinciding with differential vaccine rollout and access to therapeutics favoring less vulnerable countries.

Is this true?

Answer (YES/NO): NO